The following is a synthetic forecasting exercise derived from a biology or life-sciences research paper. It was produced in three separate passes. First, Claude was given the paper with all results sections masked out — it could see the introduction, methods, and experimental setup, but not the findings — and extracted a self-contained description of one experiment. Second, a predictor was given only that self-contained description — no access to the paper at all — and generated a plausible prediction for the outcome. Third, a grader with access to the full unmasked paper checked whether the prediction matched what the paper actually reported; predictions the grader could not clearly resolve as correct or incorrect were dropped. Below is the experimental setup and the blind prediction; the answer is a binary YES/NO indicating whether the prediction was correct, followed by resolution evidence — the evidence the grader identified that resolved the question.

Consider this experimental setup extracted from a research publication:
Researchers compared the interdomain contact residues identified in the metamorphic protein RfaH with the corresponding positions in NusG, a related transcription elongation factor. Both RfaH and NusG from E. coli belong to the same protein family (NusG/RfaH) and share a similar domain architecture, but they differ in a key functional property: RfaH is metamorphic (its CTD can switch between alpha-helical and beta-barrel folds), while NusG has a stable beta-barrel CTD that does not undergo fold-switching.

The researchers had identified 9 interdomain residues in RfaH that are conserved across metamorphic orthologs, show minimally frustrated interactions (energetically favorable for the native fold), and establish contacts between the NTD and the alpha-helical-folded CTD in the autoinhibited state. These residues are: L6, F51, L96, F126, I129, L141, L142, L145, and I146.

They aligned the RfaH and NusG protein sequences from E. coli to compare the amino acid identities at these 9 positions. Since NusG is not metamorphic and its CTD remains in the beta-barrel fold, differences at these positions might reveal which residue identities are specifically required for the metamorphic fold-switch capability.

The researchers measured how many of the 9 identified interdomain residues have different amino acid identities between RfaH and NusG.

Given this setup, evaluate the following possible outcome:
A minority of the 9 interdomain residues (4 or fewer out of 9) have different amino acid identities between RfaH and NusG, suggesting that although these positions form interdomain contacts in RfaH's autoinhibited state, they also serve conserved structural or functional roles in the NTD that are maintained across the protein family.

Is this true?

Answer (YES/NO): NO